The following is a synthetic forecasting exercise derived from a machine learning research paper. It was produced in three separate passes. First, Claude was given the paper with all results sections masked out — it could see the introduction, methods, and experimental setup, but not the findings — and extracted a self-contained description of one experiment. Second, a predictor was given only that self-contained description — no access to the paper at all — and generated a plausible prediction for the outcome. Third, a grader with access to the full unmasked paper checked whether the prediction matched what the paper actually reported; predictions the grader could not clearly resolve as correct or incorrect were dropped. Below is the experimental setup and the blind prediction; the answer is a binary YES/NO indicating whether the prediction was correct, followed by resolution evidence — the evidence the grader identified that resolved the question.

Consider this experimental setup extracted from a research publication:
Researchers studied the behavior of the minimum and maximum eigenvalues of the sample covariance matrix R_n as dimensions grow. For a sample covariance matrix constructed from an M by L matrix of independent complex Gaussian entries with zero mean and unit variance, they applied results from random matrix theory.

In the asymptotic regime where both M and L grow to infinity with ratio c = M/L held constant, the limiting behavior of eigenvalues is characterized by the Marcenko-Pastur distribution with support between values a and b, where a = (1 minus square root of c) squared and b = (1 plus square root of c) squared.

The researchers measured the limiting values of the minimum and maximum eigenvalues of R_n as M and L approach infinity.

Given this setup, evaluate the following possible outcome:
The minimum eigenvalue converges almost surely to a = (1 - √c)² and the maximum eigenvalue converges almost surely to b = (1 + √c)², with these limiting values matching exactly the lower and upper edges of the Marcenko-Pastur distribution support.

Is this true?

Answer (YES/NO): YES